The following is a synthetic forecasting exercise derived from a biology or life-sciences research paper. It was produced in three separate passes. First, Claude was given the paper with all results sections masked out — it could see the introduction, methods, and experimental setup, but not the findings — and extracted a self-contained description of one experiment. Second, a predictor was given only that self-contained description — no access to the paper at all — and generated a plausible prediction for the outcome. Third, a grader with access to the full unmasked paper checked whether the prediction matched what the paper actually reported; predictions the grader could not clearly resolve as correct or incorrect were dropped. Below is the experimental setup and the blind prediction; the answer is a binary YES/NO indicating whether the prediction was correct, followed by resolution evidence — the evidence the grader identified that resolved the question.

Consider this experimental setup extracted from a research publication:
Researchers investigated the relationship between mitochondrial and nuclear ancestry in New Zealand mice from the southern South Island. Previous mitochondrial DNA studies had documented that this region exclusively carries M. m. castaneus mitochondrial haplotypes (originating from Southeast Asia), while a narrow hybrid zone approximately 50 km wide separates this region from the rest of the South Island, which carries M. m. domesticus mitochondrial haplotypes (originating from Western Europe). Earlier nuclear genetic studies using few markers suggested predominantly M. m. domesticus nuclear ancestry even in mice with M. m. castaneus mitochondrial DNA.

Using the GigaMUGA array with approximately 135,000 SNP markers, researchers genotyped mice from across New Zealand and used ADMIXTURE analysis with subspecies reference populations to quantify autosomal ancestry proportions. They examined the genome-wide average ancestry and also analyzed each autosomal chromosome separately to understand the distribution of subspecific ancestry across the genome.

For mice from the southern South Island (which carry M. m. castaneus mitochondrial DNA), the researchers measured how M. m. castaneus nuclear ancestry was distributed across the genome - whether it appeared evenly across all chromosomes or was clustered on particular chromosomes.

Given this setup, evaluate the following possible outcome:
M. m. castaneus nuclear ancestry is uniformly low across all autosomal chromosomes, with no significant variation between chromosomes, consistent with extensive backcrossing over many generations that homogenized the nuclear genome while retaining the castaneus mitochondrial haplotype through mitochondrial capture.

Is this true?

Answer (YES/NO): YES